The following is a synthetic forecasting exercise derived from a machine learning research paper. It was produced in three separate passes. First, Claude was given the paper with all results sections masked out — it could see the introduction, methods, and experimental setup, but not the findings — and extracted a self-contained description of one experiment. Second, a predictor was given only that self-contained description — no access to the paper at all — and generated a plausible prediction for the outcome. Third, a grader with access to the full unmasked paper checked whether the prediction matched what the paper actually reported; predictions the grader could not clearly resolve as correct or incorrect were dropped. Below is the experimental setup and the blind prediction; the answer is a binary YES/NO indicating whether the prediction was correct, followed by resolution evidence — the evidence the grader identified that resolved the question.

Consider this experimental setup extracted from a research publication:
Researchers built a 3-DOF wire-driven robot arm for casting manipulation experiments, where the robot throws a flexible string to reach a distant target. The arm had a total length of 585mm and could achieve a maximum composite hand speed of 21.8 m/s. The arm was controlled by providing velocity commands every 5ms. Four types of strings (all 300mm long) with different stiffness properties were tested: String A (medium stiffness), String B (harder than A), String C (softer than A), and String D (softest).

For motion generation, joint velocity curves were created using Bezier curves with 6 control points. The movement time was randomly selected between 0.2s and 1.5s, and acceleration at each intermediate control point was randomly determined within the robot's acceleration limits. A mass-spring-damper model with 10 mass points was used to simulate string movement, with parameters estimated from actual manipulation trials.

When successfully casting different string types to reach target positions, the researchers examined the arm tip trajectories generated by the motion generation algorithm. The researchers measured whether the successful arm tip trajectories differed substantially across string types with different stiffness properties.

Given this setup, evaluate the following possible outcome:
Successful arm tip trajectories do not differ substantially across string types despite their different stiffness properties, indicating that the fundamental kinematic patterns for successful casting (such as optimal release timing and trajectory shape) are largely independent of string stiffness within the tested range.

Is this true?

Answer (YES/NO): NO